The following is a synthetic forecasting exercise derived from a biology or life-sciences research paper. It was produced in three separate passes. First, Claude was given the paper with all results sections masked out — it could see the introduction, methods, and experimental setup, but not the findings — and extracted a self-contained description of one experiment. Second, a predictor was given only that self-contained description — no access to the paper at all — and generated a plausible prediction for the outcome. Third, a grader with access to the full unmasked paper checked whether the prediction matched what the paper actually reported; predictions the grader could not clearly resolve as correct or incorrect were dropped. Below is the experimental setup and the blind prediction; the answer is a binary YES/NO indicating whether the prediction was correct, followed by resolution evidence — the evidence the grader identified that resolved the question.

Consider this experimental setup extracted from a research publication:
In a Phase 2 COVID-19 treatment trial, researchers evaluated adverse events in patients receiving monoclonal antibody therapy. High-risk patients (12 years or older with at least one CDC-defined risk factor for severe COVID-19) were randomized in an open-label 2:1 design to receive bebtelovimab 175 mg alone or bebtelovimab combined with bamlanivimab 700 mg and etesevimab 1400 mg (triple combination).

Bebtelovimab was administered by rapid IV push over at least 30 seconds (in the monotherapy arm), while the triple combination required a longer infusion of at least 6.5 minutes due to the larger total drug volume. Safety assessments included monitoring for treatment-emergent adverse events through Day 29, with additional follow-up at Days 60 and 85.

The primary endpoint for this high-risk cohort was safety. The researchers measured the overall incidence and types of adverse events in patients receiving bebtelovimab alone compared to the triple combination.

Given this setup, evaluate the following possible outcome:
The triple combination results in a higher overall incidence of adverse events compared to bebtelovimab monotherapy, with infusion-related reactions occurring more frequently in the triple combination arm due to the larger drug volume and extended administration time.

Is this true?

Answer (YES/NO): NO